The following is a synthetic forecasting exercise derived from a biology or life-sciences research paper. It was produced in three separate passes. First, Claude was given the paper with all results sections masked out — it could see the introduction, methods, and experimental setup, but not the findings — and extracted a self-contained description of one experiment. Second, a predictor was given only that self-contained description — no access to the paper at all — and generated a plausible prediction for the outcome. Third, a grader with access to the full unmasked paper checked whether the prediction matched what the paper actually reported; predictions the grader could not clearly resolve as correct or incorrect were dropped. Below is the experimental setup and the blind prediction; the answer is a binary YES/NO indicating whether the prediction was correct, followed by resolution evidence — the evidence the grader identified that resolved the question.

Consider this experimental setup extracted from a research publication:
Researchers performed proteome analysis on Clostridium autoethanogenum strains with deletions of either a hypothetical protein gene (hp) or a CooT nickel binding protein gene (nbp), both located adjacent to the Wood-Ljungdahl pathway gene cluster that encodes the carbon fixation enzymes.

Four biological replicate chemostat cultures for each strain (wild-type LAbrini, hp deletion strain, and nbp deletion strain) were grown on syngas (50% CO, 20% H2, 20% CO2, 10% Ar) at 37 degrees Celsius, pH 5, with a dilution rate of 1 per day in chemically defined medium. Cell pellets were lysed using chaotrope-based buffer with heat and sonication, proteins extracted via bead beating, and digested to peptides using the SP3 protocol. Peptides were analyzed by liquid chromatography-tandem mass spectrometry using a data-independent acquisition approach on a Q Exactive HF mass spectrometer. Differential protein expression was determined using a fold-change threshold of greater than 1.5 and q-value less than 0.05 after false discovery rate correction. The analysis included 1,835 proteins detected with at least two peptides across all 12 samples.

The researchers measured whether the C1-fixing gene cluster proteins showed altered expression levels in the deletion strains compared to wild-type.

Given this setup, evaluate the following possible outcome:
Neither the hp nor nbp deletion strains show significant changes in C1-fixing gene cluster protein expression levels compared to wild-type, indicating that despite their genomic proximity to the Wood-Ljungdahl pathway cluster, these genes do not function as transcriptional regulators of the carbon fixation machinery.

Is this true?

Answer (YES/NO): NO